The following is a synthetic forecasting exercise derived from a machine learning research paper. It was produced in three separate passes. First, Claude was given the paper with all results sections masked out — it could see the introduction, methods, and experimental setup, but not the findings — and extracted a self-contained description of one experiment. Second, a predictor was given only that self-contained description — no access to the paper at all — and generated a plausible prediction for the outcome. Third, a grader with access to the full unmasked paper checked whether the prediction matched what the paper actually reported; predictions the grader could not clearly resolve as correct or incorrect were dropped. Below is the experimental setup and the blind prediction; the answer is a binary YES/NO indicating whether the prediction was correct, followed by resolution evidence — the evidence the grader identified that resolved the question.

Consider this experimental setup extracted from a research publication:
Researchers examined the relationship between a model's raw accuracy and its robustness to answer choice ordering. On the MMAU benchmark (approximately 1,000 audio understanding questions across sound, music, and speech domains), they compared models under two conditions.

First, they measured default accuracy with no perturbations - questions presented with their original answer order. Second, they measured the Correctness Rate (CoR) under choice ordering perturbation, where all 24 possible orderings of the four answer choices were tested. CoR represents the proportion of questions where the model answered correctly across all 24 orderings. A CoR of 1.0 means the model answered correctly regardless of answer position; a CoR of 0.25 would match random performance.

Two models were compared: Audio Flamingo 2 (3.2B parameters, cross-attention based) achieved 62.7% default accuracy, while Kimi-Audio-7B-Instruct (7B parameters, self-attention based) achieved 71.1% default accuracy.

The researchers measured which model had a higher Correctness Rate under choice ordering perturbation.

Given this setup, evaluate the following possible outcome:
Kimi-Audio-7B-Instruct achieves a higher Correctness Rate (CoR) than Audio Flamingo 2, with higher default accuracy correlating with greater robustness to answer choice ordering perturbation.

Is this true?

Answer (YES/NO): NO